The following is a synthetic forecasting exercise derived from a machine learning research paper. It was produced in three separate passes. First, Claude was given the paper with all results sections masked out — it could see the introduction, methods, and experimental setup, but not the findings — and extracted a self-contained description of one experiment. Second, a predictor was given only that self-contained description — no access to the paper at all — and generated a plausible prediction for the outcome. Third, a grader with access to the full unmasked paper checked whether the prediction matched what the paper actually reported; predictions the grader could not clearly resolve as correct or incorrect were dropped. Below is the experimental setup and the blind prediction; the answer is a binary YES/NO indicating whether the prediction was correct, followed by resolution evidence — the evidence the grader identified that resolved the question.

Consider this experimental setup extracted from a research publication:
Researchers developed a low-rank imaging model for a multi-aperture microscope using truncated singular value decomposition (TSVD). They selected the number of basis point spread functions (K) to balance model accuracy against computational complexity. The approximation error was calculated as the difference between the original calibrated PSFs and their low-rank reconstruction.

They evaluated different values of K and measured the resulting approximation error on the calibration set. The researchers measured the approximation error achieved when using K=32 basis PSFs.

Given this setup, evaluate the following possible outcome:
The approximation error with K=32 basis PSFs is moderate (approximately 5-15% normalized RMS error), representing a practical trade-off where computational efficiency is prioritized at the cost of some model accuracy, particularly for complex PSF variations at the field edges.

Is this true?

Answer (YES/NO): NO